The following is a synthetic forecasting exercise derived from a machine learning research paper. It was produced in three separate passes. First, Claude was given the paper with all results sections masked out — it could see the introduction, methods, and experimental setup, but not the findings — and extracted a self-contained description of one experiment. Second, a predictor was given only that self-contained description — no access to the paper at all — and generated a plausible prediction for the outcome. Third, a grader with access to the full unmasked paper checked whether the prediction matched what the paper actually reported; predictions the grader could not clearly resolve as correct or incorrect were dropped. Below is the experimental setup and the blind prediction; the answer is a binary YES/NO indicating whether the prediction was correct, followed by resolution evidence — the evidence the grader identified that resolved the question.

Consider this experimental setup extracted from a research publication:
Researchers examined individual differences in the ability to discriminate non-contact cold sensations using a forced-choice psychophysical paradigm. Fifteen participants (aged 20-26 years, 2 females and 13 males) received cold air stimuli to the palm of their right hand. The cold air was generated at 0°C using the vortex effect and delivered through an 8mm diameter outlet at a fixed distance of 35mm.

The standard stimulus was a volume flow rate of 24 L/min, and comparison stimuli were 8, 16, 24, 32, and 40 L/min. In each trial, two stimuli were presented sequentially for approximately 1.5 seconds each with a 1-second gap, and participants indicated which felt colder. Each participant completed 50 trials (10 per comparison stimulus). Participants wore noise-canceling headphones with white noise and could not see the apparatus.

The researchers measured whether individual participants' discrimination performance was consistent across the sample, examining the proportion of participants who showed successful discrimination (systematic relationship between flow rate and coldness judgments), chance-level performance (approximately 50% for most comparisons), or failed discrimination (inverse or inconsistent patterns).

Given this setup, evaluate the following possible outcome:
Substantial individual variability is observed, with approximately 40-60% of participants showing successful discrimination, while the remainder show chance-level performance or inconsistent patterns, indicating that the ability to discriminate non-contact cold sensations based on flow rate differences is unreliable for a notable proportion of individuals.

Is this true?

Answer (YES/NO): NO